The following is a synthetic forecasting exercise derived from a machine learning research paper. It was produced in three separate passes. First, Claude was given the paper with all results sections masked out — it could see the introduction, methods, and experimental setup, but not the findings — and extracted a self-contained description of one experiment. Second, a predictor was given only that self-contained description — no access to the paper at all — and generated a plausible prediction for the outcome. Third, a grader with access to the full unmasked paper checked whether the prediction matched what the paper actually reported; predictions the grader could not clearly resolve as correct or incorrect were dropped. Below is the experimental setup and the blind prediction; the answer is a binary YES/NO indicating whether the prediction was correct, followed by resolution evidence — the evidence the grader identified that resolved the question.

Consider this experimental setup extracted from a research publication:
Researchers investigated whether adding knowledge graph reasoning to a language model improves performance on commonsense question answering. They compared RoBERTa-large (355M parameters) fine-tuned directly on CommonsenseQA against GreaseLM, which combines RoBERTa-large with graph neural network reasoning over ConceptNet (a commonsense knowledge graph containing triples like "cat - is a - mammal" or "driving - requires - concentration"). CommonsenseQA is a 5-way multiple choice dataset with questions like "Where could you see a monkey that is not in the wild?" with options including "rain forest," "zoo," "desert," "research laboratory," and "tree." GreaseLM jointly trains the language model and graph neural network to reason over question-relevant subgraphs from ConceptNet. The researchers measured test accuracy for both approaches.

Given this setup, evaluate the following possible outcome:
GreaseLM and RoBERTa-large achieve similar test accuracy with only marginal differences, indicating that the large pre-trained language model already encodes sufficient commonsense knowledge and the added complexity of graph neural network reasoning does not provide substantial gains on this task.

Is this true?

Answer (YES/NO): NO